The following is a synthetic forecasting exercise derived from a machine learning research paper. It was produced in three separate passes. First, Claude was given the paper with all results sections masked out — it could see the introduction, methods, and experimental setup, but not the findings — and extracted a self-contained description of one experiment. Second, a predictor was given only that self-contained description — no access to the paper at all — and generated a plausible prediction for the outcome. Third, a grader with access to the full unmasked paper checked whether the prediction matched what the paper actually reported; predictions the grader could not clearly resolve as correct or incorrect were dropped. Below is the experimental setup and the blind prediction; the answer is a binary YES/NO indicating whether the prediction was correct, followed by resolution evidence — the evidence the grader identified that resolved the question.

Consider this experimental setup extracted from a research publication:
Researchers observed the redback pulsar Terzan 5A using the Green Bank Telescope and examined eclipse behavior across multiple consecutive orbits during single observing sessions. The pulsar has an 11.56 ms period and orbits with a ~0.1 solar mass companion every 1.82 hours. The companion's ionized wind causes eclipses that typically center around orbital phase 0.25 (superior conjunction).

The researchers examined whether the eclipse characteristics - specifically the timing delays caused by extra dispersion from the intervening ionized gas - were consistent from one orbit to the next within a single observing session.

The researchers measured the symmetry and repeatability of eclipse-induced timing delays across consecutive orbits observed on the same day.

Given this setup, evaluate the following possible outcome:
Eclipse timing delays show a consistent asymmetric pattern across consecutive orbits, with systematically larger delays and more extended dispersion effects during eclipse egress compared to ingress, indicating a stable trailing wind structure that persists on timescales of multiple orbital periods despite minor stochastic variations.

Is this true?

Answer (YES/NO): NO